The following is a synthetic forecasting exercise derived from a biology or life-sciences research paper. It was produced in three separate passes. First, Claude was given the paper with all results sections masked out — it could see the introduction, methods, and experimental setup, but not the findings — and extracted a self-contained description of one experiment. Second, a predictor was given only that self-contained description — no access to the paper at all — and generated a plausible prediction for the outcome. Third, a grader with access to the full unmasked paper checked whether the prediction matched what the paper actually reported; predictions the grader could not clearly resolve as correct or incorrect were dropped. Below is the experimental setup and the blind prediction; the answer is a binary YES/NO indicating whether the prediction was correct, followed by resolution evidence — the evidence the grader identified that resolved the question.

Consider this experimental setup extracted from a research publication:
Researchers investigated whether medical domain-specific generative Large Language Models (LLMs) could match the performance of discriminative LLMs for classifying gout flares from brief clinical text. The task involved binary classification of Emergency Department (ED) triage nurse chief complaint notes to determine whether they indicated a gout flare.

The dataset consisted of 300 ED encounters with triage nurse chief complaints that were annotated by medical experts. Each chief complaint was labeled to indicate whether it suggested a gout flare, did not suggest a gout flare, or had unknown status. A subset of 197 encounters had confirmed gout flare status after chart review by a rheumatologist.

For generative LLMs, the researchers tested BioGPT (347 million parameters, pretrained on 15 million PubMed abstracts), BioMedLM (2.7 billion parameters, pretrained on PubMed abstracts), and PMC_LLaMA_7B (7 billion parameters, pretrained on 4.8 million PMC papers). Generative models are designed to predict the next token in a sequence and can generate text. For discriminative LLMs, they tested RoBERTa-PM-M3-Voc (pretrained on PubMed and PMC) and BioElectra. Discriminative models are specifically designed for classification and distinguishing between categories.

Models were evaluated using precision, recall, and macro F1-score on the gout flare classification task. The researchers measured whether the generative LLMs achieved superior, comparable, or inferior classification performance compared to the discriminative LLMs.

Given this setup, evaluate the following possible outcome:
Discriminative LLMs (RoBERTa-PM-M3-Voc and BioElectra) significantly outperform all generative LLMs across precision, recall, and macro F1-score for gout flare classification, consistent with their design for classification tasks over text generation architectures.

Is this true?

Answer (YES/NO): NO